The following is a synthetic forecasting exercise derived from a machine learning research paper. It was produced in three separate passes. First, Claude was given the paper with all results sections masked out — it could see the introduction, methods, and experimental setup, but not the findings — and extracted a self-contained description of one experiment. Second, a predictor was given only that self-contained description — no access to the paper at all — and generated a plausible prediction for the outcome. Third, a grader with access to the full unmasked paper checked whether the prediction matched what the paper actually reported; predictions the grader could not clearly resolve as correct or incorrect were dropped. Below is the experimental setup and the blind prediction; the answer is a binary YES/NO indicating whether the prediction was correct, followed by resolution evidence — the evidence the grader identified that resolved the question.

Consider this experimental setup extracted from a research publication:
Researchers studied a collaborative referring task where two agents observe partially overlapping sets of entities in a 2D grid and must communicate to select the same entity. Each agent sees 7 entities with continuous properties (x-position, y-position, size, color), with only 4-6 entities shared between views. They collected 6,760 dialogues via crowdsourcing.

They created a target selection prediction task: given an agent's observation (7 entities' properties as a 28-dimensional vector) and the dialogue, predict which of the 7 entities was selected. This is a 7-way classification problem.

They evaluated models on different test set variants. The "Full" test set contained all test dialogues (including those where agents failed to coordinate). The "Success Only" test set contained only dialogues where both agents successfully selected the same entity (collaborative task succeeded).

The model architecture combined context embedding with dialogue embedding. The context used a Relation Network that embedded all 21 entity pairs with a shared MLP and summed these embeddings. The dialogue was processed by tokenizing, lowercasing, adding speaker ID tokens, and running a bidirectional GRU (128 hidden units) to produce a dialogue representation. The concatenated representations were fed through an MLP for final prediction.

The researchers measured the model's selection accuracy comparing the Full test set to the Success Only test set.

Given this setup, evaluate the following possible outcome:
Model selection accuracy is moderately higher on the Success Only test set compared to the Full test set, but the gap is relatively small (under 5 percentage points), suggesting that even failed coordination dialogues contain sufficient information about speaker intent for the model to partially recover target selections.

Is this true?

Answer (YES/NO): NO